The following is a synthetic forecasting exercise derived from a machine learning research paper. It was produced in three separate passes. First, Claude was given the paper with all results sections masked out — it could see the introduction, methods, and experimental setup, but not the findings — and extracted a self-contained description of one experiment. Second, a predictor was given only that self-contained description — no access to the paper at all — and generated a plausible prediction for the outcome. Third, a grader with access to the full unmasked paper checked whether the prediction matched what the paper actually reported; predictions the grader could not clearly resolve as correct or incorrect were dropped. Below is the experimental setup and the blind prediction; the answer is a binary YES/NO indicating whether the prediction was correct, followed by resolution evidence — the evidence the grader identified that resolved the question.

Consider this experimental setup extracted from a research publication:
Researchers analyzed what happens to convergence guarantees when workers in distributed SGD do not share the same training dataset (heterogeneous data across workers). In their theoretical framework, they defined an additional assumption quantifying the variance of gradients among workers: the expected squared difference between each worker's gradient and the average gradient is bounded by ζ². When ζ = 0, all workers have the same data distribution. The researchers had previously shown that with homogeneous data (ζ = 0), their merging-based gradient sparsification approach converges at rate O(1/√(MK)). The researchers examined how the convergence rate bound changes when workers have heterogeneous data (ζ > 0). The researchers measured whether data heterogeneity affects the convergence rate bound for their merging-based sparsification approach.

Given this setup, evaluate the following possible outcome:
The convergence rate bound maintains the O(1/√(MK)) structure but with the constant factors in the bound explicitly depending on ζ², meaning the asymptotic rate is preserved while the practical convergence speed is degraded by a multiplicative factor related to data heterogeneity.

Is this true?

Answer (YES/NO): NO